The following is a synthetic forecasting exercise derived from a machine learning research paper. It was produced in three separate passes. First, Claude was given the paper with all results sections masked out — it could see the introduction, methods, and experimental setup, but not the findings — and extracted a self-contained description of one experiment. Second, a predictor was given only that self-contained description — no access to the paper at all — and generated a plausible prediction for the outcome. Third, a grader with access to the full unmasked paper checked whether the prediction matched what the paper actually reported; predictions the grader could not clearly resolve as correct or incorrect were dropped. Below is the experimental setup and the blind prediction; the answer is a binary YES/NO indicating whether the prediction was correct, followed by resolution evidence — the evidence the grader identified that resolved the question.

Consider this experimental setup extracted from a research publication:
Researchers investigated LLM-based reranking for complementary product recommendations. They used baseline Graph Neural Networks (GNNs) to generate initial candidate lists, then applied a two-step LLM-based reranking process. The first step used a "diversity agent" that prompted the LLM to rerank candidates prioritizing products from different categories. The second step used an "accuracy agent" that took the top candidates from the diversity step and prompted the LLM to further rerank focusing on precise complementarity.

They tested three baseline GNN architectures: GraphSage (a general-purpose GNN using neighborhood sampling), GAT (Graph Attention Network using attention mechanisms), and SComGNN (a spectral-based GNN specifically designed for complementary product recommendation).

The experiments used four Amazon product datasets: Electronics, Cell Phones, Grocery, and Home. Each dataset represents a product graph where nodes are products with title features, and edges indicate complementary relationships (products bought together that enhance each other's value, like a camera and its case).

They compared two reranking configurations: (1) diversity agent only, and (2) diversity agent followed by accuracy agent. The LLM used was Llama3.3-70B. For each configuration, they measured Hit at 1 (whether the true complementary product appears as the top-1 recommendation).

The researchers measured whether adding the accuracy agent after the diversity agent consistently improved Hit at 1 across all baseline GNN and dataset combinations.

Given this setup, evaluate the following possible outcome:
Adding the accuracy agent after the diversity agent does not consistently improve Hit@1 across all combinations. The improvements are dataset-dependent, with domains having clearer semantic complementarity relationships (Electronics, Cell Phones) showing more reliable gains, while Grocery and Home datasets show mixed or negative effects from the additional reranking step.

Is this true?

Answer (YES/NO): NO